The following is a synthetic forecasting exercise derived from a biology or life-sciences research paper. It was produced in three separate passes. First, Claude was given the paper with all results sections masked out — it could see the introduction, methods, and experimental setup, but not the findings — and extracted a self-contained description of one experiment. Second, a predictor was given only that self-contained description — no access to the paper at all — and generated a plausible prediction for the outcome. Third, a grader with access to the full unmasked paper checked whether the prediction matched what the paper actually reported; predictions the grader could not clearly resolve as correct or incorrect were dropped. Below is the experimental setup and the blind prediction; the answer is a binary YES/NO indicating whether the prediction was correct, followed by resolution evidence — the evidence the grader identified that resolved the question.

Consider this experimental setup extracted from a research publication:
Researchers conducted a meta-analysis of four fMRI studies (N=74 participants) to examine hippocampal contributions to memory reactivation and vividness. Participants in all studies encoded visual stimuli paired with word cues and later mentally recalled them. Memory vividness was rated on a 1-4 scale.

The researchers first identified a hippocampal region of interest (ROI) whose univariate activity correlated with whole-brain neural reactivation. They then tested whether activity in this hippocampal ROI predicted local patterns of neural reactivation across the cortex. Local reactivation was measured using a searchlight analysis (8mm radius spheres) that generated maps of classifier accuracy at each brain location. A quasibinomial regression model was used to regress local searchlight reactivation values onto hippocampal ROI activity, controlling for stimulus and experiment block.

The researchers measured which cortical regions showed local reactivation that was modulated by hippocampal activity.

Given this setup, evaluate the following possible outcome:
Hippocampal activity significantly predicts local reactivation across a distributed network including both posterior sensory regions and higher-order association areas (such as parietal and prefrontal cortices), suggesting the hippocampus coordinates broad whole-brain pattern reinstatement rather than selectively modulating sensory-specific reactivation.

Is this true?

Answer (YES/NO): NO